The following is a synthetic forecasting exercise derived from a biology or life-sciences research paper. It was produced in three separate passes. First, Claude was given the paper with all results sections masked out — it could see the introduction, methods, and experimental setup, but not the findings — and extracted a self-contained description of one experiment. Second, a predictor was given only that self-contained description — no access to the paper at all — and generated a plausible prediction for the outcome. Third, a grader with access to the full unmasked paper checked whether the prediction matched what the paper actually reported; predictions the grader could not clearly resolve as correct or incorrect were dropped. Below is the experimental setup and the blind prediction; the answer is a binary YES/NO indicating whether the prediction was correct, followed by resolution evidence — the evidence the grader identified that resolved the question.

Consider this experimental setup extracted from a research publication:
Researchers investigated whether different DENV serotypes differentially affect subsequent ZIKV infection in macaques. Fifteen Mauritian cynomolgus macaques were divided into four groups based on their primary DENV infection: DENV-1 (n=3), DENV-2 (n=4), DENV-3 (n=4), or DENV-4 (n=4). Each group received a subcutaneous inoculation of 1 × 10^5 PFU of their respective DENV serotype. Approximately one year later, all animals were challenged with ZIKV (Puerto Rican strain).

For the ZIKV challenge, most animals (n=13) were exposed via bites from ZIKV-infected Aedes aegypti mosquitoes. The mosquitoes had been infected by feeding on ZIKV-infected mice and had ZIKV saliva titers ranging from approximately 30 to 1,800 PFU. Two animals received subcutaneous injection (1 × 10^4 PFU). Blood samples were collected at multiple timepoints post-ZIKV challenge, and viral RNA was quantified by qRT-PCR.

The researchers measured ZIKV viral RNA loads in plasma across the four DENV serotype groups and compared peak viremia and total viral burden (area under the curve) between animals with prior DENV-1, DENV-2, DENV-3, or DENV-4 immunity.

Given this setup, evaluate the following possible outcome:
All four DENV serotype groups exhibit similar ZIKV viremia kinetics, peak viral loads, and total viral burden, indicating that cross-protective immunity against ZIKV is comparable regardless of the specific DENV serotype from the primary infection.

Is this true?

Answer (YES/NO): YES